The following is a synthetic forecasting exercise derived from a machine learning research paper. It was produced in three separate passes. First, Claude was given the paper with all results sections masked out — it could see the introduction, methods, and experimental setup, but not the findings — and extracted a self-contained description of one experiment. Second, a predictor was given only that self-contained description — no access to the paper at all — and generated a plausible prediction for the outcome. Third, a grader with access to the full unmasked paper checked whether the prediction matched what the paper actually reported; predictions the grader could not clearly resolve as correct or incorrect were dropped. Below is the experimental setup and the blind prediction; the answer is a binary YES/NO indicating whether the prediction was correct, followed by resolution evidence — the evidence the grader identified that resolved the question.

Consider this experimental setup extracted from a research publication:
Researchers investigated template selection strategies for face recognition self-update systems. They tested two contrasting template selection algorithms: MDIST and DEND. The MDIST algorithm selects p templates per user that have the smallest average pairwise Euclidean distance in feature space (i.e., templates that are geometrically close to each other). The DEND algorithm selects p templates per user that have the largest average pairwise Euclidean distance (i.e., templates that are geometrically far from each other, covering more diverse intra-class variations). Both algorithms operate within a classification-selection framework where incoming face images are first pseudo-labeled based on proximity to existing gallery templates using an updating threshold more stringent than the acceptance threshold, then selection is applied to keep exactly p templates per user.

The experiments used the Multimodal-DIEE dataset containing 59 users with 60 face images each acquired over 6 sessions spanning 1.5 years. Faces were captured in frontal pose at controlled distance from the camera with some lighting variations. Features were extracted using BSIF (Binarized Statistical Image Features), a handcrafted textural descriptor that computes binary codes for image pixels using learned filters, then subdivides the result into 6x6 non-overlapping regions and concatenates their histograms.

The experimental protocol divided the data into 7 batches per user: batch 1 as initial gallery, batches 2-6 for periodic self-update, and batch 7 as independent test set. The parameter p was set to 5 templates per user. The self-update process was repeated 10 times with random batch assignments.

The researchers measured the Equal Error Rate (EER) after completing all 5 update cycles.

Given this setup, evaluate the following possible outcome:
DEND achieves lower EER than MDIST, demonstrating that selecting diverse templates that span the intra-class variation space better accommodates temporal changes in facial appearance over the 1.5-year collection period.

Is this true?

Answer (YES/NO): NO